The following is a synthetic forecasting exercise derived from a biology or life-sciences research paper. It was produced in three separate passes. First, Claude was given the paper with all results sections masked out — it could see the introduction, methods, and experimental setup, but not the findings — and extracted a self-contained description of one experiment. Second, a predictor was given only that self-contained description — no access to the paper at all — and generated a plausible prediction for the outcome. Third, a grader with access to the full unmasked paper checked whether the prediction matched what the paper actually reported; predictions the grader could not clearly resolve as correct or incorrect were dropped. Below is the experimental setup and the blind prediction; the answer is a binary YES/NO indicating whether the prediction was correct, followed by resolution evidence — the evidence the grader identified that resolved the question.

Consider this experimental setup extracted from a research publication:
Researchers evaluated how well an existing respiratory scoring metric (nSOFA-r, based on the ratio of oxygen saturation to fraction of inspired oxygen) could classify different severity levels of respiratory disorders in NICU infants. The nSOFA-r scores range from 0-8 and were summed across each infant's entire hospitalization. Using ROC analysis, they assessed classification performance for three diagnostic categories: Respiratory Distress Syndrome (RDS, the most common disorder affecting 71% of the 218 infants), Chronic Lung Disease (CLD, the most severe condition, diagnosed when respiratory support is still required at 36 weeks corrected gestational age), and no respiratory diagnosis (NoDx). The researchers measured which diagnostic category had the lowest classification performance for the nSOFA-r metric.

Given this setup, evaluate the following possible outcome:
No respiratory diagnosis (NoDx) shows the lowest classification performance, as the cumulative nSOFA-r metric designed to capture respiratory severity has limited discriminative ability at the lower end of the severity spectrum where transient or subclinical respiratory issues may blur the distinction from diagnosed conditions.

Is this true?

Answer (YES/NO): YES